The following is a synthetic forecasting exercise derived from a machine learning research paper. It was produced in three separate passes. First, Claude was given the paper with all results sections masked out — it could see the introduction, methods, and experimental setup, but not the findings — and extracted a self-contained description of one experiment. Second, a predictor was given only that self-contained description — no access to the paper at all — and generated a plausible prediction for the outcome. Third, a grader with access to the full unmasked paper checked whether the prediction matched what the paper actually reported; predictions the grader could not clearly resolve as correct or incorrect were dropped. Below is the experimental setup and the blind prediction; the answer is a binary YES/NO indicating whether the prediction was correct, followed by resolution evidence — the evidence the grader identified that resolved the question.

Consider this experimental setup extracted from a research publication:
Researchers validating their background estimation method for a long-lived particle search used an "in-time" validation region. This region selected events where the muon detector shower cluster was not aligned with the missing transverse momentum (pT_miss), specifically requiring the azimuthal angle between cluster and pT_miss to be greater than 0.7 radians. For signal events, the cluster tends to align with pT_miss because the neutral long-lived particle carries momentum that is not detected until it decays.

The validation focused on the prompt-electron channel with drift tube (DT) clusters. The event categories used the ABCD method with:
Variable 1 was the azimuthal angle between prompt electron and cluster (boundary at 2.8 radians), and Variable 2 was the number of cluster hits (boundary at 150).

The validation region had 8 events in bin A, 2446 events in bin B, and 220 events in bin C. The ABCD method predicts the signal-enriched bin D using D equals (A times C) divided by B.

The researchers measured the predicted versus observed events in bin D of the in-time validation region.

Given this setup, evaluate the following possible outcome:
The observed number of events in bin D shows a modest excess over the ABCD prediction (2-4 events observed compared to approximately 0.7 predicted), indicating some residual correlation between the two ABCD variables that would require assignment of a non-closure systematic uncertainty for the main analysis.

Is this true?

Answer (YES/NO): NO